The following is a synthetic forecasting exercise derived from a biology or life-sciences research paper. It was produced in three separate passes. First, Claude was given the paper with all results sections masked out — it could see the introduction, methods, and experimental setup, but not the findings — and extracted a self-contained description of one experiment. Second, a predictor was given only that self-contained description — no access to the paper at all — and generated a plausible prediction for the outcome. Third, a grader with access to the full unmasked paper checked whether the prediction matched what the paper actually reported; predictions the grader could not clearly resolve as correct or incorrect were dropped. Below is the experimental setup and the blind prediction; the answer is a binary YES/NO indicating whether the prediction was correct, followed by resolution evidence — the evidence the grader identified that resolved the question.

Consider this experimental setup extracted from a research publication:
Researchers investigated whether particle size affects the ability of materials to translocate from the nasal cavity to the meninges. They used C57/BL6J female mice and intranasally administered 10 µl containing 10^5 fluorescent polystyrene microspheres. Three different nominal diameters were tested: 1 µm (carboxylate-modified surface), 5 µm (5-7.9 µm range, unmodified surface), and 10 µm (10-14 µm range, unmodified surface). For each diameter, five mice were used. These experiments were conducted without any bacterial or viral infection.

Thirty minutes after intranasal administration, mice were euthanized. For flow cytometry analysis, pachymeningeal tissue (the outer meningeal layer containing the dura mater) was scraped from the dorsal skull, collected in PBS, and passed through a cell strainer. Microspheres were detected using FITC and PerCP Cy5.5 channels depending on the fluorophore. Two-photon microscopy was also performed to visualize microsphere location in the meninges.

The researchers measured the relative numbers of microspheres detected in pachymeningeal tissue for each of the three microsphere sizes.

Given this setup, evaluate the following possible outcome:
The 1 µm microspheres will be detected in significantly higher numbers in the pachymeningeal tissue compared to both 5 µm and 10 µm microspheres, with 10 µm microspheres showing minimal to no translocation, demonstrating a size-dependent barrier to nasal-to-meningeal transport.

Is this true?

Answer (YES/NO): NO